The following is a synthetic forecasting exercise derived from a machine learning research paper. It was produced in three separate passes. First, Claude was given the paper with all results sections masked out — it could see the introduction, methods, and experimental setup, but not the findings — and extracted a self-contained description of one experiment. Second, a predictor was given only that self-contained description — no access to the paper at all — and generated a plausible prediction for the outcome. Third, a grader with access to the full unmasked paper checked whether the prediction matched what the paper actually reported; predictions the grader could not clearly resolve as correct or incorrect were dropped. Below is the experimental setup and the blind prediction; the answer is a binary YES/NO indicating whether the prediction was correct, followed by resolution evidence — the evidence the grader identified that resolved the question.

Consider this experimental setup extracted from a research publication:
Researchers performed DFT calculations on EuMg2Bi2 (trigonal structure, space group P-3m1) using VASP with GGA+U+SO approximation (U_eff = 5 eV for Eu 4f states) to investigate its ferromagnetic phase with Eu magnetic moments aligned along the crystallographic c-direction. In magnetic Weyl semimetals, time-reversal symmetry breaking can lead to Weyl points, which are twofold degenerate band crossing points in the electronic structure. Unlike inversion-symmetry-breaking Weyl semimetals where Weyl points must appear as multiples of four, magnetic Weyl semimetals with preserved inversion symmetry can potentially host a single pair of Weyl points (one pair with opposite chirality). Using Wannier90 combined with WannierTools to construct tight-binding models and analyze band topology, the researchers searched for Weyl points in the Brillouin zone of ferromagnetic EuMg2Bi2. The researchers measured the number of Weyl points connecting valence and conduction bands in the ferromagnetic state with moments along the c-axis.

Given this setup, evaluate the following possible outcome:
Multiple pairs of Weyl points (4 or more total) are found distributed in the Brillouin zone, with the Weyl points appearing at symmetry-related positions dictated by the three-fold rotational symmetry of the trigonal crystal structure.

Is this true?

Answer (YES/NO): NO